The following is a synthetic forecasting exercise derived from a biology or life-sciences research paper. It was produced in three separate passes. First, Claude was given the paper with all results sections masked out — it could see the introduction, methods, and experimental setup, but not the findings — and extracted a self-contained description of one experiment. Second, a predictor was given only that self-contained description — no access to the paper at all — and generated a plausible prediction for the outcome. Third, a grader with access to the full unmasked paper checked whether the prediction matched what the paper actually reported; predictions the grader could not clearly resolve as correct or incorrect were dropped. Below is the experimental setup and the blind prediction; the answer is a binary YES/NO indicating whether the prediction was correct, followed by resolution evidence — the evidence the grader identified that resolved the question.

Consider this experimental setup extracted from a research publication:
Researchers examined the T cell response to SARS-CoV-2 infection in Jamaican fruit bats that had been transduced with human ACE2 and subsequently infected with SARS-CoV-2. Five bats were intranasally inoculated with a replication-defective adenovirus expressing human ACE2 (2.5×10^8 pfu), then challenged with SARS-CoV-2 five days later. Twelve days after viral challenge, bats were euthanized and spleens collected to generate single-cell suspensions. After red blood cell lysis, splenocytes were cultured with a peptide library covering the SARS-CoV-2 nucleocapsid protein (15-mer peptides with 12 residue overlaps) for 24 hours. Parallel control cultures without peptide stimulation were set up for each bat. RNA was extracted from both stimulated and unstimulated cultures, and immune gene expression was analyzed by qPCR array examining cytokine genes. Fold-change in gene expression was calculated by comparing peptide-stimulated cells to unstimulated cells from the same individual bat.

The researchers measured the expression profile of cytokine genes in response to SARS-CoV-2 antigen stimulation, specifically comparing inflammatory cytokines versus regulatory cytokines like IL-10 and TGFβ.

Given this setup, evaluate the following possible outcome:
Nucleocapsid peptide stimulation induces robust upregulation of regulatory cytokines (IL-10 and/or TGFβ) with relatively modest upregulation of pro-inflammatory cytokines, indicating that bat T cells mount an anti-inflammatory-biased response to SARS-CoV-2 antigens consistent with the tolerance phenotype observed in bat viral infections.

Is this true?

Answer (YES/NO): NO